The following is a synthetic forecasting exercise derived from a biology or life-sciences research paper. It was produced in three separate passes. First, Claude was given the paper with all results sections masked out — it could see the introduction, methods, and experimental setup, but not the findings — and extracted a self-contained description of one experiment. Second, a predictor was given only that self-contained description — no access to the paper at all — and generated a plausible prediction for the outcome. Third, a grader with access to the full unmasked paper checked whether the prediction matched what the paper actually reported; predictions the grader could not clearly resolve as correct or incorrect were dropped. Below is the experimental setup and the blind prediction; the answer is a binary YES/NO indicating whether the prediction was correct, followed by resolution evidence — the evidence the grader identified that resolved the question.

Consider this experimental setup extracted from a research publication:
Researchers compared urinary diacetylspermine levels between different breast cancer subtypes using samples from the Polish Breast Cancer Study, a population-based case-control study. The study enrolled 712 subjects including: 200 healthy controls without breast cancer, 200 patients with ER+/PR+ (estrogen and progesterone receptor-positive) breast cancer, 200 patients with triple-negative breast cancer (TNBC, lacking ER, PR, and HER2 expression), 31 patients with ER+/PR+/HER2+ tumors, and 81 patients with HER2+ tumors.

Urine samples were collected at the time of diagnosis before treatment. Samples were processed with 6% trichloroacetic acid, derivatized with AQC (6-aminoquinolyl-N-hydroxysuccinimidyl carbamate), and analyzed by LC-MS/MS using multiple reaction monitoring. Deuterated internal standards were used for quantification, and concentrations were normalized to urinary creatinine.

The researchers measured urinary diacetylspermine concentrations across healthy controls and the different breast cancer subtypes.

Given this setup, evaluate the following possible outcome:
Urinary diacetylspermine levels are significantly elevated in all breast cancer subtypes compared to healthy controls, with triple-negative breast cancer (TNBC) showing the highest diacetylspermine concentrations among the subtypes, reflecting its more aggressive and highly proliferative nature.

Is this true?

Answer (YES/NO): NO